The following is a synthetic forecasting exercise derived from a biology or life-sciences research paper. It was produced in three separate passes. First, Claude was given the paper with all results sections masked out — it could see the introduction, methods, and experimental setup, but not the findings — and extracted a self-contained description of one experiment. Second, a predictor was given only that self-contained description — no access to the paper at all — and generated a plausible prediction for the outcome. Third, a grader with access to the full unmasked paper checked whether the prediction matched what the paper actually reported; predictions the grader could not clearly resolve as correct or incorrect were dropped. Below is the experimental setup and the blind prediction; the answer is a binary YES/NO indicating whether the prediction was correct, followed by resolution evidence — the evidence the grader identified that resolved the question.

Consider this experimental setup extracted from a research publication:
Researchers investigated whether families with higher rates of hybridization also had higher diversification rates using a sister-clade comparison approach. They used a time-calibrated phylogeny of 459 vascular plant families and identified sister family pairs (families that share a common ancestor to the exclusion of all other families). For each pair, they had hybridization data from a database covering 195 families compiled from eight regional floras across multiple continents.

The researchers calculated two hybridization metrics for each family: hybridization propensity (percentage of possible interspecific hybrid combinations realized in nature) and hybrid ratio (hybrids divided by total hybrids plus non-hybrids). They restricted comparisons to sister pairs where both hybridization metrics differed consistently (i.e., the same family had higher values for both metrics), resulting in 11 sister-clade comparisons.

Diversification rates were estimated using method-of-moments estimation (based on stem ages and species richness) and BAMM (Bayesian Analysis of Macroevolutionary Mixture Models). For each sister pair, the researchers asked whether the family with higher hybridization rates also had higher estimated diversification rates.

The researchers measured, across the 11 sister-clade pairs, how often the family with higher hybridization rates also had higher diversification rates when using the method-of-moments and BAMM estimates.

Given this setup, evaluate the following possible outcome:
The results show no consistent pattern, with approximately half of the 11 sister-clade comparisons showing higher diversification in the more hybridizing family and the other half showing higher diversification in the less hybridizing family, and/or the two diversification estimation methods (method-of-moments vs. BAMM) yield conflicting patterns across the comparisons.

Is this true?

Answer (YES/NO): NO